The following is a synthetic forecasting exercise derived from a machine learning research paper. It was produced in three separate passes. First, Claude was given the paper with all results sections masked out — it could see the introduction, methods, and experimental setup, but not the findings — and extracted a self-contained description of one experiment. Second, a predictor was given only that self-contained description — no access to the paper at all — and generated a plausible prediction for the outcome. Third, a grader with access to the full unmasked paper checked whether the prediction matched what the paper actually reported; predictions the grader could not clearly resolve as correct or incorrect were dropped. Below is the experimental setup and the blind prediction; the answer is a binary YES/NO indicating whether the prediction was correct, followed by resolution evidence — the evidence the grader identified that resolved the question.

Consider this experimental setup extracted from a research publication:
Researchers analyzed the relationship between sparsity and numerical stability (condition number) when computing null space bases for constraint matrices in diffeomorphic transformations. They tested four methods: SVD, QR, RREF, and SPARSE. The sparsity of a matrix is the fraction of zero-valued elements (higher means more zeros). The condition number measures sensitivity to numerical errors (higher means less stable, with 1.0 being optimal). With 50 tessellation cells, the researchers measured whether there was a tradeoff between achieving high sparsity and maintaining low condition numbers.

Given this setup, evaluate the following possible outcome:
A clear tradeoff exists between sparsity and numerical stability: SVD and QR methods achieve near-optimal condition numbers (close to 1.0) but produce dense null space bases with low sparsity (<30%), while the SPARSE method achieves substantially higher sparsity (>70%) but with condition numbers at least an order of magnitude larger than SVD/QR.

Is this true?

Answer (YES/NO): YES